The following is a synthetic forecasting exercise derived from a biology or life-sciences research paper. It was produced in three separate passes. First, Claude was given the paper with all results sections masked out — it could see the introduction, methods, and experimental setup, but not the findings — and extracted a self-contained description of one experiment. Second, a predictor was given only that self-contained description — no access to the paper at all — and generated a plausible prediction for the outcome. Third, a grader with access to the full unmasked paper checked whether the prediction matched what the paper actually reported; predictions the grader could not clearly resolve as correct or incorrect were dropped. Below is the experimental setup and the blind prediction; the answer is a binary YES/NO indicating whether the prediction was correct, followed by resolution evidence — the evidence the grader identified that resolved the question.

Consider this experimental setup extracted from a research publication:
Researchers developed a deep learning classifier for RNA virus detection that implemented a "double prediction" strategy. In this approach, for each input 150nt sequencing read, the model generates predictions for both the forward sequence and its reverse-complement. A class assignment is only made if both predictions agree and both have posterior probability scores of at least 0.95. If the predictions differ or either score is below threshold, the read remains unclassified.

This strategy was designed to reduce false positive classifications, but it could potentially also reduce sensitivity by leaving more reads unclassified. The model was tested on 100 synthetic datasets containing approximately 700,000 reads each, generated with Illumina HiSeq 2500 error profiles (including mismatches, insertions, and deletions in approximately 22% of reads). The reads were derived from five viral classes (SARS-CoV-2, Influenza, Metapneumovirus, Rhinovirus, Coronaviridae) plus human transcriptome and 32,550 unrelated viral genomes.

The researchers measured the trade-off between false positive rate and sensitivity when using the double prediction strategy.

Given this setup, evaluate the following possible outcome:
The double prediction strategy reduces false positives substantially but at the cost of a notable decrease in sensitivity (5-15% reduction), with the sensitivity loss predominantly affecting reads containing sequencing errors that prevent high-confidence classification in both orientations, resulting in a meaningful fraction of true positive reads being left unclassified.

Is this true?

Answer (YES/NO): NO